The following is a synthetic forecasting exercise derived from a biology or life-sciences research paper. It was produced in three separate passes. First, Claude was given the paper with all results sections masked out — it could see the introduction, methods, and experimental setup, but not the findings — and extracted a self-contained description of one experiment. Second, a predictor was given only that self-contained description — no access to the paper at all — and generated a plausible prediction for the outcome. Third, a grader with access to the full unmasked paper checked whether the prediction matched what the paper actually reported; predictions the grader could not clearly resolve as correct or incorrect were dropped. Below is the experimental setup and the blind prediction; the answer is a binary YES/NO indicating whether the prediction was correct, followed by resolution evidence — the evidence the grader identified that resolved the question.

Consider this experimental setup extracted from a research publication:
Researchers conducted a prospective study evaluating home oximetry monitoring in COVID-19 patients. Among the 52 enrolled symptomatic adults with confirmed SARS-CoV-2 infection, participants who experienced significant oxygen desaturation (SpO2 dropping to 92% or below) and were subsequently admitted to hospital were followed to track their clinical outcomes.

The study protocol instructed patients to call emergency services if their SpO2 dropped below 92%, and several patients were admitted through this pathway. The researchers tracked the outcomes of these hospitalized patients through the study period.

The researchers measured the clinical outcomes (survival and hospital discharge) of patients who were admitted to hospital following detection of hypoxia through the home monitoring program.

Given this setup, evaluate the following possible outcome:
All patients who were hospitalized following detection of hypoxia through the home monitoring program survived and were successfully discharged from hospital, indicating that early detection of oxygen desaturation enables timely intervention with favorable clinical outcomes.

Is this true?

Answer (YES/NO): YES